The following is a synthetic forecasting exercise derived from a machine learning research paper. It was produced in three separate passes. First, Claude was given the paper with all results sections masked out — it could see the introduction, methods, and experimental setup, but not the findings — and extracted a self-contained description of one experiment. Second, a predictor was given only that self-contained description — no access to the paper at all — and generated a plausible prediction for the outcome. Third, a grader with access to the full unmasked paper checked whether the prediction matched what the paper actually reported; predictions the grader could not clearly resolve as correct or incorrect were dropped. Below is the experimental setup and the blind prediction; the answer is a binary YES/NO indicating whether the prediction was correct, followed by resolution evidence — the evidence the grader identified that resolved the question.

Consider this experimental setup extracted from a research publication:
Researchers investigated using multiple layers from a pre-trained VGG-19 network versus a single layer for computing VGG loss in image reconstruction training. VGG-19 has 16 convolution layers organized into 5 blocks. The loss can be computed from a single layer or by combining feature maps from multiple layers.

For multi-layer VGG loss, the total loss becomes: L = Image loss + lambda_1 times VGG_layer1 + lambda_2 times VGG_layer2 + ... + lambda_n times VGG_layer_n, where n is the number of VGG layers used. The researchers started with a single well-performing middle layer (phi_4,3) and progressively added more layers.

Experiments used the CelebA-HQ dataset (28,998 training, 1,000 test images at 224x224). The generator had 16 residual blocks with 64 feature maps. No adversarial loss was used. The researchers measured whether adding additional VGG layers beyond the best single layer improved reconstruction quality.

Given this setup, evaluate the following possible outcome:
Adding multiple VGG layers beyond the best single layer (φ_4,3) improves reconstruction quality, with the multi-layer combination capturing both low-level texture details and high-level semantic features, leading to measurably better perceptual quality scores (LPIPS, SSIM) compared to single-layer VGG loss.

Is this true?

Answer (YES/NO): NO